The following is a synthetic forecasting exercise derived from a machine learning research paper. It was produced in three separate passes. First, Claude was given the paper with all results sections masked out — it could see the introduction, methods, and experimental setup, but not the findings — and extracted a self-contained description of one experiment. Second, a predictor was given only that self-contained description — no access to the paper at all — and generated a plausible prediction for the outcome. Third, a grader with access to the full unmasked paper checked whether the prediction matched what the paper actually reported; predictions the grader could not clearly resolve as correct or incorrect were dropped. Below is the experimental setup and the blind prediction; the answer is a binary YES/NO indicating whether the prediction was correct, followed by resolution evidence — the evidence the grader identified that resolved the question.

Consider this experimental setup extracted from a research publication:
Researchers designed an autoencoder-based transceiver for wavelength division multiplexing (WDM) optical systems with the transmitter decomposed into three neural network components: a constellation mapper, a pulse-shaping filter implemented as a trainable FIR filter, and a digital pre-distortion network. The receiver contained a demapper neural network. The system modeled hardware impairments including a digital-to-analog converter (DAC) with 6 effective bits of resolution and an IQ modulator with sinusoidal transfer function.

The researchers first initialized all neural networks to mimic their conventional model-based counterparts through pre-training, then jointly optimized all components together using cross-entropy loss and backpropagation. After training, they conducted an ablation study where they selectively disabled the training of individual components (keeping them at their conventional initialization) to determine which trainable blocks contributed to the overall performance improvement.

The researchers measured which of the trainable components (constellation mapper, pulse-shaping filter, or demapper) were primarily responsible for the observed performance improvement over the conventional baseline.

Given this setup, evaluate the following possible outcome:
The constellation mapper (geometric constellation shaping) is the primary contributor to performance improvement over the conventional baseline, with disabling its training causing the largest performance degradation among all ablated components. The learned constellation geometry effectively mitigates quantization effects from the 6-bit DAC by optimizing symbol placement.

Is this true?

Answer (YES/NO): NO